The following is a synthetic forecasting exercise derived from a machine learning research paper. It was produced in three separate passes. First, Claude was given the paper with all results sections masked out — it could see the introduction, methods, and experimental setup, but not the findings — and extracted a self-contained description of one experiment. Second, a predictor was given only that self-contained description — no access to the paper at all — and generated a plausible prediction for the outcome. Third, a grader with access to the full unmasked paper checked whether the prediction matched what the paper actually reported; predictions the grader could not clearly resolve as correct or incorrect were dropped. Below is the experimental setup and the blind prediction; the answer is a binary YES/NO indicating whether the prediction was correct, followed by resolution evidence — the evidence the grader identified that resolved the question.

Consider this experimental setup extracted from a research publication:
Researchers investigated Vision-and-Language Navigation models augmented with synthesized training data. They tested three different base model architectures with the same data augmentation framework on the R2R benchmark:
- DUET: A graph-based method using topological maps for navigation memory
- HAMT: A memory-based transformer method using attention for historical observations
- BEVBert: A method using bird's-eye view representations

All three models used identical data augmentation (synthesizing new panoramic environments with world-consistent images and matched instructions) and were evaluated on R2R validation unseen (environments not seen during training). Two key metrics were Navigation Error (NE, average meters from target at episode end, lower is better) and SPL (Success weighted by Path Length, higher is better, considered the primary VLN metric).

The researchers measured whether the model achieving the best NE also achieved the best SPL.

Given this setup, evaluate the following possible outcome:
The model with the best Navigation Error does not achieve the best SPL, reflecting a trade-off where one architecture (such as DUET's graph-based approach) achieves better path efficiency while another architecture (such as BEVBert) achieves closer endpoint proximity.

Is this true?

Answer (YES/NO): YES